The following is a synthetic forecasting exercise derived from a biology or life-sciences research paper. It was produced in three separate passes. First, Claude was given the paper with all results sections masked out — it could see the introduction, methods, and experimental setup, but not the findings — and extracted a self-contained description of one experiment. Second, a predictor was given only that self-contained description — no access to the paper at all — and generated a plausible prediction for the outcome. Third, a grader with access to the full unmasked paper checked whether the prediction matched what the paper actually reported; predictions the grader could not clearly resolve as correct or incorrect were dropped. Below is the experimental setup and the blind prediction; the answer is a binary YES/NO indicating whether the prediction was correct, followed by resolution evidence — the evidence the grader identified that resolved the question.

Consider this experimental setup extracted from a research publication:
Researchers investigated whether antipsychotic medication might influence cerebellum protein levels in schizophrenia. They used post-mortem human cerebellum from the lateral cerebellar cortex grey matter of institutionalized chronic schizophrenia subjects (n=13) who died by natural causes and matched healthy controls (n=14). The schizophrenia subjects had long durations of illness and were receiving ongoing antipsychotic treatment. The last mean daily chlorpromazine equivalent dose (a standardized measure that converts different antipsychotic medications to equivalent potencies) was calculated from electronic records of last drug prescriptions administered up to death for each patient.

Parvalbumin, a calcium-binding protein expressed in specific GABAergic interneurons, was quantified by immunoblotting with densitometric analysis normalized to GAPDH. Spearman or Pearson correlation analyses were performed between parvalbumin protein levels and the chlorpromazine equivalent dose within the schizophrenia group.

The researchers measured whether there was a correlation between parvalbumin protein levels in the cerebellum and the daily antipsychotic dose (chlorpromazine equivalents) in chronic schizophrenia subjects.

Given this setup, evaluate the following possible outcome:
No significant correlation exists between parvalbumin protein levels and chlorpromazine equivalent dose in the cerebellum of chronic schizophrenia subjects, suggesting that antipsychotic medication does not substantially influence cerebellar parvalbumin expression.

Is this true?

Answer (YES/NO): YES